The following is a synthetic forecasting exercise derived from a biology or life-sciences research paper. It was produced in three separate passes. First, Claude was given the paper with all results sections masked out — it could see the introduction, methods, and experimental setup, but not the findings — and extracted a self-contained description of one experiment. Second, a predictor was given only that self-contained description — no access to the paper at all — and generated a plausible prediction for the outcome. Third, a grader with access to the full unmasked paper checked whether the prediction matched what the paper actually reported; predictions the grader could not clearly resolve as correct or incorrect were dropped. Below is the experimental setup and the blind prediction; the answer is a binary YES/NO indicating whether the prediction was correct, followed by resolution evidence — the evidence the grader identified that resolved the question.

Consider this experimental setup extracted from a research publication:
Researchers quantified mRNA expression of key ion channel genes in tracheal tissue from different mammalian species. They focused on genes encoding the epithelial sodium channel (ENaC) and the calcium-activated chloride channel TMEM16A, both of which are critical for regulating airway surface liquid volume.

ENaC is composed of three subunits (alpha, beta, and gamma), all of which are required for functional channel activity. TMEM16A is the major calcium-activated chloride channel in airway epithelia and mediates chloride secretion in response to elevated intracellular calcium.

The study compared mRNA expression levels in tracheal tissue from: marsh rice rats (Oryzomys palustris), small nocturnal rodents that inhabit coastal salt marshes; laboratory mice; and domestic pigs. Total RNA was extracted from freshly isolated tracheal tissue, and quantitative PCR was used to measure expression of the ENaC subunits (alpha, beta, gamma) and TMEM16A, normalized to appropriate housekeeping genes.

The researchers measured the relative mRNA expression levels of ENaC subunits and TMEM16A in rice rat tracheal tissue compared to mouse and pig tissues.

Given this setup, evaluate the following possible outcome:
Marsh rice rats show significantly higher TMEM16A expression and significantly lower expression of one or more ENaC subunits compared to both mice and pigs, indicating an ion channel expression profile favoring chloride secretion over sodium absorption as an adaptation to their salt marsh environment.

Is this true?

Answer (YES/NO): NO